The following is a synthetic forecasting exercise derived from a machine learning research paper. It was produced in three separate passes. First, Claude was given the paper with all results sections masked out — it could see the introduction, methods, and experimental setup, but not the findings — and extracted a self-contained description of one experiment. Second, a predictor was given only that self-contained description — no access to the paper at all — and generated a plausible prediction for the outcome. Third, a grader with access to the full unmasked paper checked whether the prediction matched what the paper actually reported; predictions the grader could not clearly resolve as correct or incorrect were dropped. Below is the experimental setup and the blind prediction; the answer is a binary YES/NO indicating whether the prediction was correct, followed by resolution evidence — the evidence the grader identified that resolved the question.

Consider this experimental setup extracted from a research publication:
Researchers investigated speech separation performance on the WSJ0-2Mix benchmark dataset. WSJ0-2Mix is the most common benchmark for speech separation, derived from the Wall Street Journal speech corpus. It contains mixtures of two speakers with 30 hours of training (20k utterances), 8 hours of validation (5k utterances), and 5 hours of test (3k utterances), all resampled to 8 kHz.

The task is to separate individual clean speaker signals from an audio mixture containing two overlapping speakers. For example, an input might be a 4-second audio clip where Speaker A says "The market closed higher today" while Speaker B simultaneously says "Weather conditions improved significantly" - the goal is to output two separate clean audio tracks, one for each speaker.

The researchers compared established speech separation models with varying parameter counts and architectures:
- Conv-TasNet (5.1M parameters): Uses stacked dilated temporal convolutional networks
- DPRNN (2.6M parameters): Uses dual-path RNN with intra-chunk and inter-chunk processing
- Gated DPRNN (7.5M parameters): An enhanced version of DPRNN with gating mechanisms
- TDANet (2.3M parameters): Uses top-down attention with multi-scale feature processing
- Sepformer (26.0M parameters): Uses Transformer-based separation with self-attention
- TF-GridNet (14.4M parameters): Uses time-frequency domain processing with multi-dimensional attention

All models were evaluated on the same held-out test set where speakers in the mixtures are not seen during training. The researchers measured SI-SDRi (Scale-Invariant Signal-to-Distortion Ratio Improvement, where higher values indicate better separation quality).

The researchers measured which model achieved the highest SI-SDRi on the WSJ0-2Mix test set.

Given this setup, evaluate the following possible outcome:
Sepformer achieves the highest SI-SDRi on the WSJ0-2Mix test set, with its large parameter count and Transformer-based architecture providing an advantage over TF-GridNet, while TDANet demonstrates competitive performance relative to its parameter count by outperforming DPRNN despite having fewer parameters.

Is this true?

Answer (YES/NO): NO